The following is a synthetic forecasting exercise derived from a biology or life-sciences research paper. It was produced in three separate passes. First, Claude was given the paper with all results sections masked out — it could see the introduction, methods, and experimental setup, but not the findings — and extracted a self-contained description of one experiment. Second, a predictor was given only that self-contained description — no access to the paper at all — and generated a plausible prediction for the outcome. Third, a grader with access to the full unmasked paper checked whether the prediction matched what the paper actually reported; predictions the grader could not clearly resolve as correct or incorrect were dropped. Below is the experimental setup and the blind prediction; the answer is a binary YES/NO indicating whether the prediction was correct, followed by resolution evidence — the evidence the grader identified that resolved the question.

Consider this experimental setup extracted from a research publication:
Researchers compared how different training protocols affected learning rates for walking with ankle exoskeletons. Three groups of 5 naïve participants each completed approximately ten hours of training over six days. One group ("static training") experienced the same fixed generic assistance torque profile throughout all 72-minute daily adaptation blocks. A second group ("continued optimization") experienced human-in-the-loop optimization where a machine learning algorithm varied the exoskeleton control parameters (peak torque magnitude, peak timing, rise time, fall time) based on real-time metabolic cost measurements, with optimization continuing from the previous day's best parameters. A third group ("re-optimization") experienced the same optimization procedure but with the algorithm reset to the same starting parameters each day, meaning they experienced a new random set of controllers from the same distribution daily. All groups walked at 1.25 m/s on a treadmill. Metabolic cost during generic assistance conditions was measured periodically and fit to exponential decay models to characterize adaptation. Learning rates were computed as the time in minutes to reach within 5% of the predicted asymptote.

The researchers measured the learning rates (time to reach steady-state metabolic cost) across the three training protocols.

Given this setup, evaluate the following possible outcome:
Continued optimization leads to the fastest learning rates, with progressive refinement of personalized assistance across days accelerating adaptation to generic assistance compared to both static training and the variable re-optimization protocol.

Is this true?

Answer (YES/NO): NO